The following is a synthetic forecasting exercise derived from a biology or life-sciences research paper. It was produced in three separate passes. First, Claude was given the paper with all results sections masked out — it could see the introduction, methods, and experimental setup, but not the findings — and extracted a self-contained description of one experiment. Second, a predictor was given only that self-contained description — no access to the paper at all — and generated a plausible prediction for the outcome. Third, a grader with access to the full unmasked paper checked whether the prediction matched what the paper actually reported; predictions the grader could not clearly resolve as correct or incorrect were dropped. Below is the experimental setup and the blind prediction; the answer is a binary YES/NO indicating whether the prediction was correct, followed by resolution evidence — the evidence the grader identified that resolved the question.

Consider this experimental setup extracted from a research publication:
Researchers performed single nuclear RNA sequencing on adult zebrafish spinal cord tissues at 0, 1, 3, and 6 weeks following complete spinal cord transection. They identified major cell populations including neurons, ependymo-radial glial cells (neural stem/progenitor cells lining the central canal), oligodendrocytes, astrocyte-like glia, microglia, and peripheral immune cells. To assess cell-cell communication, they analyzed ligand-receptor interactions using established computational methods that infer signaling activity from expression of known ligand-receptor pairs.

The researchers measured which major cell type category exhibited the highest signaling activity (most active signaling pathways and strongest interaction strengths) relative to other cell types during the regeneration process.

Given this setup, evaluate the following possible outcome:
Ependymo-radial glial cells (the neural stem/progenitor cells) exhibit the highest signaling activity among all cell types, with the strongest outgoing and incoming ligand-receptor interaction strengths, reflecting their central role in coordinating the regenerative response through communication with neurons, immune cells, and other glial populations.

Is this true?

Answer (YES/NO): NO